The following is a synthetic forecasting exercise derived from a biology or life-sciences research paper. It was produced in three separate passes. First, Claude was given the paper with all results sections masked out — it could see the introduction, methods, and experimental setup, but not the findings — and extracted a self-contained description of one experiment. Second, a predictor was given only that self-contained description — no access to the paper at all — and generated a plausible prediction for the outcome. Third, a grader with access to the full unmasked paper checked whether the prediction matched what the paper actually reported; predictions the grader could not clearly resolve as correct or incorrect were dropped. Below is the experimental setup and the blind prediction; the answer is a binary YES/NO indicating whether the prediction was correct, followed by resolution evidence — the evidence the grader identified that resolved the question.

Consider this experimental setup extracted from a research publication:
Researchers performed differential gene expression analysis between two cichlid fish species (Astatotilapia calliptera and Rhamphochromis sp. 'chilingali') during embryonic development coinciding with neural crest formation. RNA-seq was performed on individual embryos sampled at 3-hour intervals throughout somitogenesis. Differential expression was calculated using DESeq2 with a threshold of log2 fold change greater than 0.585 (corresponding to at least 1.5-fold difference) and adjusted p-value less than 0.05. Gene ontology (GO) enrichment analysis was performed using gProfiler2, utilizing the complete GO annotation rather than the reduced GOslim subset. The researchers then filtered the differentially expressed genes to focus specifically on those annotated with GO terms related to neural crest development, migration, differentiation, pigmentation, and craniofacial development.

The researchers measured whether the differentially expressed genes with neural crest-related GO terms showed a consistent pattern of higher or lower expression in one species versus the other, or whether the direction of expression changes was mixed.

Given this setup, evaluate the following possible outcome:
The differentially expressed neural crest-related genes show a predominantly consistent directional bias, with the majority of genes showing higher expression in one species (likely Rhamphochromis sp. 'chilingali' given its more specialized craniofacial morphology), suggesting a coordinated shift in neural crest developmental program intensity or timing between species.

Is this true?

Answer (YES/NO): NO